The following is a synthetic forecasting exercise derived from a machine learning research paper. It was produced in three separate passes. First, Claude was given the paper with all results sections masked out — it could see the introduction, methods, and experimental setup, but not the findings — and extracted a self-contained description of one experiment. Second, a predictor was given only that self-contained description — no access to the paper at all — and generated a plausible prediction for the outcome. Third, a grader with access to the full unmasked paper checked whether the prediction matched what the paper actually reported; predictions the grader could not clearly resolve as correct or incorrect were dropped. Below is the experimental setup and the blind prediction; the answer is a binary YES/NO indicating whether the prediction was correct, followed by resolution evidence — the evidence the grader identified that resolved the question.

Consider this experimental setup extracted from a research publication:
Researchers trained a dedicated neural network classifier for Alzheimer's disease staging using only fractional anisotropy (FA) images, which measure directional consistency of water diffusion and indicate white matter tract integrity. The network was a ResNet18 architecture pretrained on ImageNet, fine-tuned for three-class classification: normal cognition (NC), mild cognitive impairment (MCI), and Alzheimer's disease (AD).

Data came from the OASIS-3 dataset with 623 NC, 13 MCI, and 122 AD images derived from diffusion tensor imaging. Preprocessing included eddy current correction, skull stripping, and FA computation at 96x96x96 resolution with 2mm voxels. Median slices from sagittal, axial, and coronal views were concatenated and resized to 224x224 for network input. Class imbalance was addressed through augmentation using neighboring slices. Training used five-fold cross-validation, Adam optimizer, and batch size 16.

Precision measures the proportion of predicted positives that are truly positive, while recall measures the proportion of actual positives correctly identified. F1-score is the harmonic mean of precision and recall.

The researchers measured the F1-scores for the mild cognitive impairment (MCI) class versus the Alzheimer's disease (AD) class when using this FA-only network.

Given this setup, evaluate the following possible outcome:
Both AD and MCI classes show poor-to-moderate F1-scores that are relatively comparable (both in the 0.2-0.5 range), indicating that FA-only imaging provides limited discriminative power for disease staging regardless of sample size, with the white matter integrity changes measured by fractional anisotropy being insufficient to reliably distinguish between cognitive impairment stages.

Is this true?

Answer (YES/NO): NO